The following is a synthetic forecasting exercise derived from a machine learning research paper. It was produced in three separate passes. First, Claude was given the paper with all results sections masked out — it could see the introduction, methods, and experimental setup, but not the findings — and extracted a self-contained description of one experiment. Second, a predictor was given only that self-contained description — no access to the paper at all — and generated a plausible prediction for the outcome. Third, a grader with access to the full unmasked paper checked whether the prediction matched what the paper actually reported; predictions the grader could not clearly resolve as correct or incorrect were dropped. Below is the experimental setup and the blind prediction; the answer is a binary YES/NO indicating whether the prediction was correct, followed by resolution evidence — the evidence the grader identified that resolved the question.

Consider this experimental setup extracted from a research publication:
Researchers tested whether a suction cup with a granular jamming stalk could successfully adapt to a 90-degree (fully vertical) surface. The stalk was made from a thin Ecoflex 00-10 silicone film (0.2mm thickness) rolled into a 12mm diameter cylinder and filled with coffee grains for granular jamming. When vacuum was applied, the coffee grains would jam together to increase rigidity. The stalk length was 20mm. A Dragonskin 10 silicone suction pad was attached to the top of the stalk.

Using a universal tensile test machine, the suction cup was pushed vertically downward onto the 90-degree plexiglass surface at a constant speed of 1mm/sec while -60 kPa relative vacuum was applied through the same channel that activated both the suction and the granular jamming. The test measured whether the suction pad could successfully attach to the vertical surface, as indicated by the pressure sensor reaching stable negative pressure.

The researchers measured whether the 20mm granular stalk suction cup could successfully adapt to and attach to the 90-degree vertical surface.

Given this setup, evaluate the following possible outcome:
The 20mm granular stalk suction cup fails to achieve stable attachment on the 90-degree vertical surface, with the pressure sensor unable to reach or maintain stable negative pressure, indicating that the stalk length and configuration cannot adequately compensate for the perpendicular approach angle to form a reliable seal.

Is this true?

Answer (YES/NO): YES